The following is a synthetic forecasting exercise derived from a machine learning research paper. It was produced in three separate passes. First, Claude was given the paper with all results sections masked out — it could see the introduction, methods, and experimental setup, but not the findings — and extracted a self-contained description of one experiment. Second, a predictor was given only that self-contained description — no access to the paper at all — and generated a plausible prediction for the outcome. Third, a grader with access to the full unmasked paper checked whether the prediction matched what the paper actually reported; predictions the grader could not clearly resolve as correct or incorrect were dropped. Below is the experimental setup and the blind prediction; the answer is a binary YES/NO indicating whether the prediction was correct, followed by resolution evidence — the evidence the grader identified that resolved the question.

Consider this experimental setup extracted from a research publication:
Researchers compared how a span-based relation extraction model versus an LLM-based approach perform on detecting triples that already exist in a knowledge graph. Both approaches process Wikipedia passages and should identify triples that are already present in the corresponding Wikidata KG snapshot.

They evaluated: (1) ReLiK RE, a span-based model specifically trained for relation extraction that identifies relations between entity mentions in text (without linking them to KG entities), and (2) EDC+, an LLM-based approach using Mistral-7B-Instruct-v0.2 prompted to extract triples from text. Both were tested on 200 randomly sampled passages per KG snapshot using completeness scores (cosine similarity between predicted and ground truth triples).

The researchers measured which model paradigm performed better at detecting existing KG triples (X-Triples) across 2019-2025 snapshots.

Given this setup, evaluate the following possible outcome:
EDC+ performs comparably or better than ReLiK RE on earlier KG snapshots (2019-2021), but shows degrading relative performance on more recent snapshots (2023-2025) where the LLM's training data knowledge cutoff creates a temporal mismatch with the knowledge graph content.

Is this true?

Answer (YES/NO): NO